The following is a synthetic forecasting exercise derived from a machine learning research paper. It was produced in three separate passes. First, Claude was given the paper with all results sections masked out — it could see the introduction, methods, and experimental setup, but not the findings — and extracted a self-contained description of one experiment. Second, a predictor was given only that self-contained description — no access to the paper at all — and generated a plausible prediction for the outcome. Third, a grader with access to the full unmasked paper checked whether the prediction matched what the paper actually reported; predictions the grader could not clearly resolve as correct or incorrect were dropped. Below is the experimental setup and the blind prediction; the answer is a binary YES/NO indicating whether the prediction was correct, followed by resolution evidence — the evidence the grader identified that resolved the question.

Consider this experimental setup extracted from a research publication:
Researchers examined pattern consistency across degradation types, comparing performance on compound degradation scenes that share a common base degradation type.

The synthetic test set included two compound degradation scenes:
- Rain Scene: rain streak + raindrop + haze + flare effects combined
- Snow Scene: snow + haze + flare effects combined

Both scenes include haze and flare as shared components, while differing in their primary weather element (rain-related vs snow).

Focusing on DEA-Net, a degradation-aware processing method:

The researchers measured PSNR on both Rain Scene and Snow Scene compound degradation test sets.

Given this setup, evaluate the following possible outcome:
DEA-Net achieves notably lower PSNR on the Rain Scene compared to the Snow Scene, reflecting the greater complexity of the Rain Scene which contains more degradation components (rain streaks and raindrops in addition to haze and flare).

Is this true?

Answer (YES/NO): NO